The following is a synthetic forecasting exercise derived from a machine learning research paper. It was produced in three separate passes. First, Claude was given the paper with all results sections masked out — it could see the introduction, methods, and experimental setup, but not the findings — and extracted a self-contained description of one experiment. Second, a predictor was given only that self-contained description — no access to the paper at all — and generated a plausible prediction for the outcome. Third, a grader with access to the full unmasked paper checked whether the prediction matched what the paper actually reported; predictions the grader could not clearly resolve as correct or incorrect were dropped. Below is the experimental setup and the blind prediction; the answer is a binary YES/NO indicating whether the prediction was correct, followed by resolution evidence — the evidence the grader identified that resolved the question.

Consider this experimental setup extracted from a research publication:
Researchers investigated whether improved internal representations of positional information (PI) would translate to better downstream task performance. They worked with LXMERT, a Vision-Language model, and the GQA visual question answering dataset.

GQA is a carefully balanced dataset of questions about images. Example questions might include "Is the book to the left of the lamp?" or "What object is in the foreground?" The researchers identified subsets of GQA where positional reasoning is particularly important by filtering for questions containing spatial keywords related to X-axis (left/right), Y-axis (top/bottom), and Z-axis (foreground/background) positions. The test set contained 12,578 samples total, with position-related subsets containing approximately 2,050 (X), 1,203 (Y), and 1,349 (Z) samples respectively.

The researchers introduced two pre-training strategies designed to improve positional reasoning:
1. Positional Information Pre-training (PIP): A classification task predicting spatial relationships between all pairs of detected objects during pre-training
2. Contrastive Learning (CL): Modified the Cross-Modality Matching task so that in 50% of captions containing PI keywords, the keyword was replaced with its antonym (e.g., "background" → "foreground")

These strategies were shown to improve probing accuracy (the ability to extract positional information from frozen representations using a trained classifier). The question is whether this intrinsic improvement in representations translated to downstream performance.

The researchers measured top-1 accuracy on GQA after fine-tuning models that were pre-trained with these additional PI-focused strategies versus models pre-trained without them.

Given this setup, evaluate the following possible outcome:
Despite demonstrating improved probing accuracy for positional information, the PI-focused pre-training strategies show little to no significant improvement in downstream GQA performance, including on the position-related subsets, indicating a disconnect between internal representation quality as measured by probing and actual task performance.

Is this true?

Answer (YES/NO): YES